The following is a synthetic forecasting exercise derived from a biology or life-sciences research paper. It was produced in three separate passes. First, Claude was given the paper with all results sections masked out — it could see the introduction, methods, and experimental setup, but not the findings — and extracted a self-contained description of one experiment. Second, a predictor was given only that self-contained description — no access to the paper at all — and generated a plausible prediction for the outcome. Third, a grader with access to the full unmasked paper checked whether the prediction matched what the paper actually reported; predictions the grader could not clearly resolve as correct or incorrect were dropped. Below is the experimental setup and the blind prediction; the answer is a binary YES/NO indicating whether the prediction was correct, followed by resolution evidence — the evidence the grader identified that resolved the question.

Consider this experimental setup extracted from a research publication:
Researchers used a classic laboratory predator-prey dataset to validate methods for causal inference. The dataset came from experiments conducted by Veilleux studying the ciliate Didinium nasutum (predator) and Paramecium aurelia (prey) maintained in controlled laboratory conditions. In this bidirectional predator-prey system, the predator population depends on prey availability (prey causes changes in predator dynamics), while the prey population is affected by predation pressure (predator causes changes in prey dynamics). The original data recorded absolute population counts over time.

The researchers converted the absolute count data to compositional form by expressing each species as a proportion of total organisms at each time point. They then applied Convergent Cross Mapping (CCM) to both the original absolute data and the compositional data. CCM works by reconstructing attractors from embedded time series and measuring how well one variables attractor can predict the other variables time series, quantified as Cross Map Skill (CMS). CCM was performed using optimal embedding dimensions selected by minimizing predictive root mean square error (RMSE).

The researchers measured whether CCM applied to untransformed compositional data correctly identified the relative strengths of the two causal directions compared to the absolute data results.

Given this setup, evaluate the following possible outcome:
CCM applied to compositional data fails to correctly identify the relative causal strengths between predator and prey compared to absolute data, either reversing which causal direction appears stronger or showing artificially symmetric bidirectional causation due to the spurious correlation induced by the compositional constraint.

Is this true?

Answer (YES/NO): YES